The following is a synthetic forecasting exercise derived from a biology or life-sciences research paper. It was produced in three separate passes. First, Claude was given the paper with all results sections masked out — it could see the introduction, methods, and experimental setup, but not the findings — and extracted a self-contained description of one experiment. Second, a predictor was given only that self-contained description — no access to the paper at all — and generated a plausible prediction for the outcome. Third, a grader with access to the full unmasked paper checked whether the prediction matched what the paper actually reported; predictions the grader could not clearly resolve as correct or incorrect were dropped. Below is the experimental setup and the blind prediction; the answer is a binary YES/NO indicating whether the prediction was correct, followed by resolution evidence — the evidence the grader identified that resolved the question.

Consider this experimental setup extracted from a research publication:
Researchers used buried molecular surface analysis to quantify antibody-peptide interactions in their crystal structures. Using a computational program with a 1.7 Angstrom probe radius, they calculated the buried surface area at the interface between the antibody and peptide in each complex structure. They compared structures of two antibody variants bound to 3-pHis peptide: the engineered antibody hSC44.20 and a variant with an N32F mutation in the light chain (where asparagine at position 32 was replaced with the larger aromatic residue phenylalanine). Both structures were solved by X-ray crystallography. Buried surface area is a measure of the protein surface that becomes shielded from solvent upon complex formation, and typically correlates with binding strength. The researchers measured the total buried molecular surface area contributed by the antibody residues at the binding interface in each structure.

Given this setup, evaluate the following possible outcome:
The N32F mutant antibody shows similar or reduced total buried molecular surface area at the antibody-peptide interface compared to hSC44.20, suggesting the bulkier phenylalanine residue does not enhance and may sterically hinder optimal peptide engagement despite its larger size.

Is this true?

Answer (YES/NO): YES